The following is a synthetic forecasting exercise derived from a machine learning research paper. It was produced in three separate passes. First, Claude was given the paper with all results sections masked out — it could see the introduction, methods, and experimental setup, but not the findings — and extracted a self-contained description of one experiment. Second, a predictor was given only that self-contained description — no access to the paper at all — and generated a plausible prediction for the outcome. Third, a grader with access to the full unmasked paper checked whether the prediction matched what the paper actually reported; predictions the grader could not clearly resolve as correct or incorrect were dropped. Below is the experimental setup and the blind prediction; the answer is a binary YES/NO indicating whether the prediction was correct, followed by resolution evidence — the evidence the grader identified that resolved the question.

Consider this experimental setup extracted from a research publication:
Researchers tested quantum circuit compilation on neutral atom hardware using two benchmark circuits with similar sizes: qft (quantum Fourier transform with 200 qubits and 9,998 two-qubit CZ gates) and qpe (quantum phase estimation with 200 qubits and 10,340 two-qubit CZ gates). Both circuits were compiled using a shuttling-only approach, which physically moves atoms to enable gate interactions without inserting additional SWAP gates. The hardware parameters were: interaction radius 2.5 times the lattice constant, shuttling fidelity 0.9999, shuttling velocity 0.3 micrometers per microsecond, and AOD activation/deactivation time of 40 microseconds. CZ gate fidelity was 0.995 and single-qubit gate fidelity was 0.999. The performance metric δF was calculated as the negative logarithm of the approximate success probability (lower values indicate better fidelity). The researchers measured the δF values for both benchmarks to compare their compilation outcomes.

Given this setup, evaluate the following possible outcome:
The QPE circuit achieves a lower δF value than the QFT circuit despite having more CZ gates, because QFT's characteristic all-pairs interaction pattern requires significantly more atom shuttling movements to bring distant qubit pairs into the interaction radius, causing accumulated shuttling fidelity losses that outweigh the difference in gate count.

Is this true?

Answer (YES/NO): NO